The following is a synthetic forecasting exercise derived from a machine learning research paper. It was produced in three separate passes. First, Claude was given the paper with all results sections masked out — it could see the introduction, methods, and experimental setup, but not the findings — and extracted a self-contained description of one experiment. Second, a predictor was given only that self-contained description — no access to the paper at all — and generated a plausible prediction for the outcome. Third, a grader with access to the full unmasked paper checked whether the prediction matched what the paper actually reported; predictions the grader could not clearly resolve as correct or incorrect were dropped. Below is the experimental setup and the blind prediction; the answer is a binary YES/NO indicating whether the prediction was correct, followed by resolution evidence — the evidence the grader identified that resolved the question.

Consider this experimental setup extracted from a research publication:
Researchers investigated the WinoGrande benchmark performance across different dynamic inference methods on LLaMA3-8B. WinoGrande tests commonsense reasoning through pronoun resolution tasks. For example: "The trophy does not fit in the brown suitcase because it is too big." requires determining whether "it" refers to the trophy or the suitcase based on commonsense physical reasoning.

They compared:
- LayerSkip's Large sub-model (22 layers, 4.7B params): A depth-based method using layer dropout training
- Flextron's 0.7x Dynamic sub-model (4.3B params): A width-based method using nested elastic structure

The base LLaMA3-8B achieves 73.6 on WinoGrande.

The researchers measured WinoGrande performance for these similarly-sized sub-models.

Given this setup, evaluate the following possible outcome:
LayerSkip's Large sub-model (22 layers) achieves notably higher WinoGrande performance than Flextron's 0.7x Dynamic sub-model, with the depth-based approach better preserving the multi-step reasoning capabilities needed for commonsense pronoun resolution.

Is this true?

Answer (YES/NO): YES